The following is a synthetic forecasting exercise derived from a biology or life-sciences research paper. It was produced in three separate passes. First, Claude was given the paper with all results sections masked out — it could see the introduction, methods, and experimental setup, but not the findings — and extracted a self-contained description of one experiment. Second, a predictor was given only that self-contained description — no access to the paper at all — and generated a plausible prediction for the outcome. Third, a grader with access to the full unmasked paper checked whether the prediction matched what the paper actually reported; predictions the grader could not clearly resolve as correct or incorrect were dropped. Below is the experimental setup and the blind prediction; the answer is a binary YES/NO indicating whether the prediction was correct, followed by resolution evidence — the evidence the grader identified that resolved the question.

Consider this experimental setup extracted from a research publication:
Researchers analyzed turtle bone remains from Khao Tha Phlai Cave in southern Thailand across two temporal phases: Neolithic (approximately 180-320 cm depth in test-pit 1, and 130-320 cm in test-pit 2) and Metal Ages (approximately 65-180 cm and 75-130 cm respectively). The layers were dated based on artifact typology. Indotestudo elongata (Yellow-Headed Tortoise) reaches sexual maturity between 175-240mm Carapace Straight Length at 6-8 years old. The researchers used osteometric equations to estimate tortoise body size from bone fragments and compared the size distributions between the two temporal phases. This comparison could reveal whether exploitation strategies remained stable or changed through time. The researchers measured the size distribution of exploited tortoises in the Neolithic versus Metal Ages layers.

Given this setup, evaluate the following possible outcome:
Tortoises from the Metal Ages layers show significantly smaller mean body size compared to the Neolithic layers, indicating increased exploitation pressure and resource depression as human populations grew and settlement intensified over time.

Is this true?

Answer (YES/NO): NO